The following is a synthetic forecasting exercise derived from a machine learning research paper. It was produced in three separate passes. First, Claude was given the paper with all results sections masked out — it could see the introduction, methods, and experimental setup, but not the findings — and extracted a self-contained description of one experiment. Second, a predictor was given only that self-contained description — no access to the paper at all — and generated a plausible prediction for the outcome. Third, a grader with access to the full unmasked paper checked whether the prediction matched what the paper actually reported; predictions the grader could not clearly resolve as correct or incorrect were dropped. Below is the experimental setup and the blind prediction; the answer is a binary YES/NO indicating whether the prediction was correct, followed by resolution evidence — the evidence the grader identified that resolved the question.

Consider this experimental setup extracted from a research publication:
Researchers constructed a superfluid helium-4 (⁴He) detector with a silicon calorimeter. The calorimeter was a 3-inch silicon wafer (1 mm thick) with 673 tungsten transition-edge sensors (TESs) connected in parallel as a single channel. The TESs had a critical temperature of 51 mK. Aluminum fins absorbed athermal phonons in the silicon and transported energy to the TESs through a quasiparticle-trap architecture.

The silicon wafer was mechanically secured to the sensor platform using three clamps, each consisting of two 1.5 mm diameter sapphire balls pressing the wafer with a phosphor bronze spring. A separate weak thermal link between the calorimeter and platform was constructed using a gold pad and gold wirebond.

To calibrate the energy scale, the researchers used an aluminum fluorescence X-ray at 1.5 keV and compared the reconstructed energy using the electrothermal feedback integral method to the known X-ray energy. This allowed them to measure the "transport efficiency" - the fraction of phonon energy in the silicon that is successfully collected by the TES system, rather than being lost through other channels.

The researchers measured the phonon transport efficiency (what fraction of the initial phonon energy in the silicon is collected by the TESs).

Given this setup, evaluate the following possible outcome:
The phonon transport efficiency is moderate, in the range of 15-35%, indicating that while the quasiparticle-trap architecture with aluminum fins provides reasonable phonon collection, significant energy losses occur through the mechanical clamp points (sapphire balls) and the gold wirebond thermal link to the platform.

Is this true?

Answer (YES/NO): YES